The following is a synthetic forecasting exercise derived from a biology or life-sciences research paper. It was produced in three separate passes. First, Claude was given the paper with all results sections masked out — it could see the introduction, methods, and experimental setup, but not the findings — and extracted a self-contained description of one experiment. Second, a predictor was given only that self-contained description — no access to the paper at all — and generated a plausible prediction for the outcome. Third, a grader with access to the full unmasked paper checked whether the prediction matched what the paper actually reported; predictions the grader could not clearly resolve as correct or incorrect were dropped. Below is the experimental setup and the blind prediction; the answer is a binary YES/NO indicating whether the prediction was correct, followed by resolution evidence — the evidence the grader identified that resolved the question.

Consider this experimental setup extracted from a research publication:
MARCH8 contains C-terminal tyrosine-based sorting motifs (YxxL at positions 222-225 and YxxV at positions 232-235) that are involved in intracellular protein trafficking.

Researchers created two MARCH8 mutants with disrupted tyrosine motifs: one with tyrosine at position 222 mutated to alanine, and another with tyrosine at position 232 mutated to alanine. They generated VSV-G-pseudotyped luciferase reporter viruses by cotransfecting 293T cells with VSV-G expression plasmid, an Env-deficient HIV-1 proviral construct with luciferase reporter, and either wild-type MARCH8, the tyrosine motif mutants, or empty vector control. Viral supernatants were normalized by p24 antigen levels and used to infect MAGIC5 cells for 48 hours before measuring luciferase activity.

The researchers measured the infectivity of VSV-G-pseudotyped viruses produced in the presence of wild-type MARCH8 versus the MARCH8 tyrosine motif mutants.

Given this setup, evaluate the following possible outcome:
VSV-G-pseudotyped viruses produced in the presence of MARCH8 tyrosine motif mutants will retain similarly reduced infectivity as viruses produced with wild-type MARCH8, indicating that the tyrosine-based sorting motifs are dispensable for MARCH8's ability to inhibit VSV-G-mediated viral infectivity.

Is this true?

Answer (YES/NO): YES